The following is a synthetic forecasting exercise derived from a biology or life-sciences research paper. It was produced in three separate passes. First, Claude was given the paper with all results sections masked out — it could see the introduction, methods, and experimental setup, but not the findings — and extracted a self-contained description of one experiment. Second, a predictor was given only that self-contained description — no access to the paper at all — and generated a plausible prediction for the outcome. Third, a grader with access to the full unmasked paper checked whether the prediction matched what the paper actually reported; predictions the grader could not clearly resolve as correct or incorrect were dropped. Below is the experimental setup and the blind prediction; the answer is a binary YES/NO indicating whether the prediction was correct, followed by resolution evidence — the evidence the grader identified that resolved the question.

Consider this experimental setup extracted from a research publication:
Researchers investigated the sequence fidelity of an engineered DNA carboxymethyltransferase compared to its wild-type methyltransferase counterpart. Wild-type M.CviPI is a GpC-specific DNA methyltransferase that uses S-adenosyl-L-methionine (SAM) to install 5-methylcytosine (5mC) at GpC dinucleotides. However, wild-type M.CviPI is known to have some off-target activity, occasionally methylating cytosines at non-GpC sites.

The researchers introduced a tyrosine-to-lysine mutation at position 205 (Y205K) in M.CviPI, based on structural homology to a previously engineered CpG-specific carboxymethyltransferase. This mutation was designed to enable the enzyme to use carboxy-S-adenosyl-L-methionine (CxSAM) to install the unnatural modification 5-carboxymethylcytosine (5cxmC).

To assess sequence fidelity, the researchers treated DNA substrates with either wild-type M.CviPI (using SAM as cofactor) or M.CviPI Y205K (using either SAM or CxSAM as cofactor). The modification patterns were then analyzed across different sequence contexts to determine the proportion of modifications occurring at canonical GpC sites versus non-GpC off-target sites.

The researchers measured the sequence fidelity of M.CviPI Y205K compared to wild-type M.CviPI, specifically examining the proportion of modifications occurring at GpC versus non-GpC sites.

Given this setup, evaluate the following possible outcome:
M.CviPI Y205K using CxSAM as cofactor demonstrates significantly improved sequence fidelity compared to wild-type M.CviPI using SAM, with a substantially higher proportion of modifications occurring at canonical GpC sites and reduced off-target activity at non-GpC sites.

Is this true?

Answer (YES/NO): YES